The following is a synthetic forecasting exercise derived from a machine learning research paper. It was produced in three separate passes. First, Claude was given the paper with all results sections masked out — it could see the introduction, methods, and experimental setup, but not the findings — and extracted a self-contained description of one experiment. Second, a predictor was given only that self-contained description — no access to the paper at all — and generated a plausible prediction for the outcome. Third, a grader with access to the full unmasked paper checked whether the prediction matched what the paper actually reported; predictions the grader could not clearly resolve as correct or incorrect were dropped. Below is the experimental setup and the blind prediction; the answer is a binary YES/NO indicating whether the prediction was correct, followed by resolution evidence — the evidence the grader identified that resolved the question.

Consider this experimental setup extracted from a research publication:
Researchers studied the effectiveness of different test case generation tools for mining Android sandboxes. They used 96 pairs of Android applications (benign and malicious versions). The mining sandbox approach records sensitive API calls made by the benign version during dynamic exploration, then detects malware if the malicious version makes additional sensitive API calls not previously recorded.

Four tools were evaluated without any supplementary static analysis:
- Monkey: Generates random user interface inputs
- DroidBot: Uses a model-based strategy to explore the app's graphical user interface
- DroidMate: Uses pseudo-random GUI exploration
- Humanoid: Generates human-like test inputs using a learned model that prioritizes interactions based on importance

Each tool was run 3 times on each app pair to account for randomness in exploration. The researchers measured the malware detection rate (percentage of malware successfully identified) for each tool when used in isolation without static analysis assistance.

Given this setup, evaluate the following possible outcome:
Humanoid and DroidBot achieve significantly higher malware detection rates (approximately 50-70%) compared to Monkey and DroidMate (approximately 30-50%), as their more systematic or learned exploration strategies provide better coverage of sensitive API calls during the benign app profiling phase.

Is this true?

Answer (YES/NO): NO